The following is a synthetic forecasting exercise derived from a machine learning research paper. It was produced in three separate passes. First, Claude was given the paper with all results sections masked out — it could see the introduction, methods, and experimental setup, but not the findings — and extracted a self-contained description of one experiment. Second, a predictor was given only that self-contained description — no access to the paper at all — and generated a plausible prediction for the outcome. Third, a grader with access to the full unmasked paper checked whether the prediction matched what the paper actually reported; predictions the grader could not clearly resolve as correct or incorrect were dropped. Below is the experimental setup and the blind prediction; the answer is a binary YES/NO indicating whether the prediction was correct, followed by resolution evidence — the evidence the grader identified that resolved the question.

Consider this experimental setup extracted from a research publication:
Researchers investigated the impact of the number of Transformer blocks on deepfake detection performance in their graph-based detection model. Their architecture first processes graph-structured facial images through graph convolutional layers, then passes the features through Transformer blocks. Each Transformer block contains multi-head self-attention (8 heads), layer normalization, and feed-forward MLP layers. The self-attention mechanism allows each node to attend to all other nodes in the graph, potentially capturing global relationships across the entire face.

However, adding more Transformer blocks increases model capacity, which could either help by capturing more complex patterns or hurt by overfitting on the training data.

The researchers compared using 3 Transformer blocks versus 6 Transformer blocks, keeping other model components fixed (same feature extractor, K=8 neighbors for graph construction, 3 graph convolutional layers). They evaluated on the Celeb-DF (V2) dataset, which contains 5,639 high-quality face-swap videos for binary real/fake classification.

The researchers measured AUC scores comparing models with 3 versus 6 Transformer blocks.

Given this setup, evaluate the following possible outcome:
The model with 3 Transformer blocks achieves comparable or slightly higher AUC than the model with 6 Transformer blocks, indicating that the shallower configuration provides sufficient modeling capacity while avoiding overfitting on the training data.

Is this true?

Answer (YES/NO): YES